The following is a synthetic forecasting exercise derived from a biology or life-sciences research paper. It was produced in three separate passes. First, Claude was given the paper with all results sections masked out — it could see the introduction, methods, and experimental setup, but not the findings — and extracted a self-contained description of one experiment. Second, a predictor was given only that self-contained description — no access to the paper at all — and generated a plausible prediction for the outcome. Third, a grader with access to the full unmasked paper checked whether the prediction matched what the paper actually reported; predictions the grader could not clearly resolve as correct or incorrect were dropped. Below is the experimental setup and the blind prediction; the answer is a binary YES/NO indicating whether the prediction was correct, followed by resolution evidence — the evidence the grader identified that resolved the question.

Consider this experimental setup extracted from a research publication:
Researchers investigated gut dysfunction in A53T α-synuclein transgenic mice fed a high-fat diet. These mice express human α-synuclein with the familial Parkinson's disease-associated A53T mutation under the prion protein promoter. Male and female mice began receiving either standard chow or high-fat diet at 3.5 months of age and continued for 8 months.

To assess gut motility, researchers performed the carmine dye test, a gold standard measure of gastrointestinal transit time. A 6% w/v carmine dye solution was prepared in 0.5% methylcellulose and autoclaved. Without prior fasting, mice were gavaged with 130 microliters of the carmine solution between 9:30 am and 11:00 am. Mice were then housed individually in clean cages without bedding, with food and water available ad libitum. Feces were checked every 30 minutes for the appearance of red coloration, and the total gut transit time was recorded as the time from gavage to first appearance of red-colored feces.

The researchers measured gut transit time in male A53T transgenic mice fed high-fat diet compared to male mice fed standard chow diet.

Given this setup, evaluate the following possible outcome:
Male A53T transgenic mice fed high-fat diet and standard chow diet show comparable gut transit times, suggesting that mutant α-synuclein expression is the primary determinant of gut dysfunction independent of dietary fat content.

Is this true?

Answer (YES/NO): YES